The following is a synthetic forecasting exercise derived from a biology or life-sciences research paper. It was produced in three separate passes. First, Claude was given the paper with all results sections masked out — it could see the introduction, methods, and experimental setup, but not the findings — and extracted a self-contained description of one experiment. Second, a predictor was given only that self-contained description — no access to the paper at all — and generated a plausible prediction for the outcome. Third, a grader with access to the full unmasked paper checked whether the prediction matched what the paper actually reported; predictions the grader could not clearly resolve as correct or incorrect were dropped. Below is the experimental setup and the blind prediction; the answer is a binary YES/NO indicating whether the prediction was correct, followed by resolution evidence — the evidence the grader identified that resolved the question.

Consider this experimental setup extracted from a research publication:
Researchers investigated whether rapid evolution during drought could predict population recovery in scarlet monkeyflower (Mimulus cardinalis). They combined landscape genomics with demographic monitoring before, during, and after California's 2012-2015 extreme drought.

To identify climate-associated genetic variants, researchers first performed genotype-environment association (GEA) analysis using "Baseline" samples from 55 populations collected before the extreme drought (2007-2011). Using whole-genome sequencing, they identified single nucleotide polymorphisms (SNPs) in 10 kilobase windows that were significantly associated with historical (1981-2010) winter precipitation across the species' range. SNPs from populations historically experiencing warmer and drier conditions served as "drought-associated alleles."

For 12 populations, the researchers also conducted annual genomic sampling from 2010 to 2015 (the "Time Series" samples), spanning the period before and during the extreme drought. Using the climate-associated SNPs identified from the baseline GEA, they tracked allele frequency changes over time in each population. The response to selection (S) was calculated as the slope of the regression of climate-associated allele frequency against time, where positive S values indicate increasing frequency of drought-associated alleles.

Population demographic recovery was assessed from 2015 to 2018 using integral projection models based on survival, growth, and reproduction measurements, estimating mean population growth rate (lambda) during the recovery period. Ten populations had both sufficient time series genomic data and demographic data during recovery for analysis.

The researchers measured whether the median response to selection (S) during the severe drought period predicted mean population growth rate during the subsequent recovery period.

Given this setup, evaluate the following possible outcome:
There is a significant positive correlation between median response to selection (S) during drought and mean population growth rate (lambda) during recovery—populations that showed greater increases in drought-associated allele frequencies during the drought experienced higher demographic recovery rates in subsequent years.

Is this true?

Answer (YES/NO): YES